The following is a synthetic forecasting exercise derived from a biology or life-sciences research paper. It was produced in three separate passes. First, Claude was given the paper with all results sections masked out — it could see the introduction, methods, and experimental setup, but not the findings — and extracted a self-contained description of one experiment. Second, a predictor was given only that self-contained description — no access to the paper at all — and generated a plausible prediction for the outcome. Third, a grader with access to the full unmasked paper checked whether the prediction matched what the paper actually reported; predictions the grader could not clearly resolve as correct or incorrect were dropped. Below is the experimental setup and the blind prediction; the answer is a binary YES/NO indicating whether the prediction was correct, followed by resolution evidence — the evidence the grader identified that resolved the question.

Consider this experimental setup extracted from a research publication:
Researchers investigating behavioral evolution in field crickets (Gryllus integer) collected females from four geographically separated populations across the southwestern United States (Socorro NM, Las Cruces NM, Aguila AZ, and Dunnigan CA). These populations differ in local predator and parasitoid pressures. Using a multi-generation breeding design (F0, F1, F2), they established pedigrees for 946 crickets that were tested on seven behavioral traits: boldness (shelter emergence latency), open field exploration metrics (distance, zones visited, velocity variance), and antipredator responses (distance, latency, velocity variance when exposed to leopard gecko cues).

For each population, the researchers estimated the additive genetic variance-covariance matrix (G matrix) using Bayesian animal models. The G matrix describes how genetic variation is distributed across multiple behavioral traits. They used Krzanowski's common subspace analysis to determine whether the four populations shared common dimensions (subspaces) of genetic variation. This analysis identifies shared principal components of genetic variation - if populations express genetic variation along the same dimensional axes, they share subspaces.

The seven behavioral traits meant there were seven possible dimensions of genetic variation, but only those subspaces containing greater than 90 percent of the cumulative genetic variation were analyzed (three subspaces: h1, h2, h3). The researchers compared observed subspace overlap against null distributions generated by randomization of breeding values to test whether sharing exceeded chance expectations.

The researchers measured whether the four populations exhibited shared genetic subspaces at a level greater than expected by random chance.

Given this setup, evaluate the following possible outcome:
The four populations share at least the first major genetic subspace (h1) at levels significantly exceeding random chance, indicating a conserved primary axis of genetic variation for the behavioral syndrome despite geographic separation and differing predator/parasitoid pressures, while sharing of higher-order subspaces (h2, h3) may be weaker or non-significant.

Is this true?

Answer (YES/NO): NO